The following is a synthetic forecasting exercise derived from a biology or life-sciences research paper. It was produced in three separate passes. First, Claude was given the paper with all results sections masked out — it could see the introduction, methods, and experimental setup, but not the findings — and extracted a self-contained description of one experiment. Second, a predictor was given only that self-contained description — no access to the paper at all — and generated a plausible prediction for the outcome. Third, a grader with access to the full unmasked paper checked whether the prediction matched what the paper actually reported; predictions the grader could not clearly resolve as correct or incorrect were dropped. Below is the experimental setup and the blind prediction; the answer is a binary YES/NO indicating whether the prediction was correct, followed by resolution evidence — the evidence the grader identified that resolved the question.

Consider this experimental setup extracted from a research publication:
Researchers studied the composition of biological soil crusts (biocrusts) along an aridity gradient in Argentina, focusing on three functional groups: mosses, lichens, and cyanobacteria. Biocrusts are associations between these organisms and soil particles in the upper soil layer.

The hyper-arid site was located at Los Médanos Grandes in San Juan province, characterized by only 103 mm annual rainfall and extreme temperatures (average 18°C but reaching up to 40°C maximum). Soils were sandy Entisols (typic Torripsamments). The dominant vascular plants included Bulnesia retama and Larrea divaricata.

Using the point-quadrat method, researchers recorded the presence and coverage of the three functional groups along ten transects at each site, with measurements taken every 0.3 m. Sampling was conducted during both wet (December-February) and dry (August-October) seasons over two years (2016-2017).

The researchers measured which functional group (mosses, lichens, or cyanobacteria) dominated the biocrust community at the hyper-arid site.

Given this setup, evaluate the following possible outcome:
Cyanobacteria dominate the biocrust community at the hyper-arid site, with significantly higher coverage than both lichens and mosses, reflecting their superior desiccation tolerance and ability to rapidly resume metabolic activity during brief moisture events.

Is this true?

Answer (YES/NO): YES